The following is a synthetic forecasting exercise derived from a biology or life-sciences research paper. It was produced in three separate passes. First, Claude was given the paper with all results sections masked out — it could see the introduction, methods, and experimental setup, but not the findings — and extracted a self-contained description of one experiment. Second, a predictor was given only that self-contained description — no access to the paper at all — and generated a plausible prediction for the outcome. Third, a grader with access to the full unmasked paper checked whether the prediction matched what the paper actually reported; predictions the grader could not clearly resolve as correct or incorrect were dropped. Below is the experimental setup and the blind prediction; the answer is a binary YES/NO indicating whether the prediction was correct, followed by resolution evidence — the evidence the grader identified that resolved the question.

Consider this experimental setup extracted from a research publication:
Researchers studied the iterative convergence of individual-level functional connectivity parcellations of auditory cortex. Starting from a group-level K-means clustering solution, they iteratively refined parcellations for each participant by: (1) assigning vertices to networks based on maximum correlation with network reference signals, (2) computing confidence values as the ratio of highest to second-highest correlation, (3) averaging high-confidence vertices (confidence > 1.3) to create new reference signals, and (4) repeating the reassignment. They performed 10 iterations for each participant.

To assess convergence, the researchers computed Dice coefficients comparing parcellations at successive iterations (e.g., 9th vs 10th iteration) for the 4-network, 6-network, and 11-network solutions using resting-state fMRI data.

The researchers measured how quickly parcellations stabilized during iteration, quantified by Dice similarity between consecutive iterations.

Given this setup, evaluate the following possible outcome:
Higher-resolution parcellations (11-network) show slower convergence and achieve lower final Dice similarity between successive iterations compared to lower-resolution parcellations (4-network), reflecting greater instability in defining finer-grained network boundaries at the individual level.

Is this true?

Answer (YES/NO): NO